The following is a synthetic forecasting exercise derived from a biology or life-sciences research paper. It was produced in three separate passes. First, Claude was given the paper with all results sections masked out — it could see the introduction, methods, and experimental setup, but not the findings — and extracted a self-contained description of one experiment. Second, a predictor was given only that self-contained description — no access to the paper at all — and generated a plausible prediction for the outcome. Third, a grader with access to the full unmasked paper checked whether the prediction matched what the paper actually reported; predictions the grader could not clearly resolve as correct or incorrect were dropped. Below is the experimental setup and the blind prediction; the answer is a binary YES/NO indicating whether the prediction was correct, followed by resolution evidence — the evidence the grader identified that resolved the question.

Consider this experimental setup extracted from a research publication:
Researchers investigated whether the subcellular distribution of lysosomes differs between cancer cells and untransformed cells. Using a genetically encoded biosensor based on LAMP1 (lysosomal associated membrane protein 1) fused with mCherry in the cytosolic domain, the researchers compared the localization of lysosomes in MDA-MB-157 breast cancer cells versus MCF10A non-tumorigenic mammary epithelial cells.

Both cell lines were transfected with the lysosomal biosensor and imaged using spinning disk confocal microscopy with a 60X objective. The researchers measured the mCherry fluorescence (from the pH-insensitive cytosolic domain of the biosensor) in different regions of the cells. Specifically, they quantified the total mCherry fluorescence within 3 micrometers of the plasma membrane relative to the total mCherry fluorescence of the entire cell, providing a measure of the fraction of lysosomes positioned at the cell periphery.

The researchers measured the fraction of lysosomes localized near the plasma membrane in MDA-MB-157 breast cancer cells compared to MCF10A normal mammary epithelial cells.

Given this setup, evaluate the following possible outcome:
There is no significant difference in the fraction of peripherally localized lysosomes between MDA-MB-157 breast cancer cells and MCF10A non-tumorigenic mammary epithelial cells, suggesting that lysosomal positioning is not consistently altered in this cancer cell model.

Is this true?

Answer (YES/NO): NO